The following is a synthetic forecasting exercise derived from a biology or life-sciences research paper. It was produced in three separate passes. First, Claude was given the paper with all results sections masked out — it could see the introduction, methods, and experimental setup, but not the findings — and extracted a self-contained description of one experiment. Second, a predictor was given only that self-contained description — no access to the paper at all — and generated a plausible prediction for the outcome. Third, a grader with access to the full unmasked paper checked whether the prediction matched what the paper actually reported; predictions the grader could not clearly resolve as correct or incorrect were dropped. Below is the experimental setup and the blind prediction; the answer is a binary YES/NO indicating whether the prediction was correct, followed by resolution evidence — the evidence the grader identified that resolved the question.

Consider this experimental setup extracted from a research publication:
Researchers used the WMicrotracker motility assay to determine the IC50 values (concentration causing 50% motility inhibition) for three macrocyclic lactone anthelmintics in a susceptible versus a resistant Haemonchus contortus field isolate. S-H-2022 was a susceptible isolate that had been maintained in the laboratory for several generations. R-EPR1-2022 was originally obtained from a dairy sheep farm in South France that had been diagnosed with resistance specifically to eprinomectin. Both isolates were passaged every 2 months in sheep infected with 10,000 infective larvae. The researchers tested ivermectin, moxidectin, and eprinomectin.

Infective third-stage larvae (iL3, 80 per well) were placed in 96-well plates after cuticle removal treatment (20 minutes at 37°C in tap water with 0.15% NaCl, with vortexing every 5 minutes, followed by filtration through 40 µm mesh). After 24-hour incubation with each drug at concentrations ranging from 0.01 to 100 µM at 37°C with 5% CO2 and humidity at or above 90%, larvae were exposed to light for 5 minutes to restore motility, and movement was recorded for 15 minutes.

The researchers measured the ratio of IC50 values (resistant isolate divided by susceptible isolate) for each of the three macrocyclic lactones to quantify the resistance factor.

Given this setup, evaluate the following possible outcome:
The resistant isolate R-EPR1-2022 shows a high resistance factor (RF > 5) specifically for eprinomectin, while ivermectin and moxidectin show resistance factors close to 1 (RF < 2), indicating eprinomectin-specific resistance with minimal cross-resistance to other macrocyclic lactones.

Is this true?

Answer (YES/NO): NO